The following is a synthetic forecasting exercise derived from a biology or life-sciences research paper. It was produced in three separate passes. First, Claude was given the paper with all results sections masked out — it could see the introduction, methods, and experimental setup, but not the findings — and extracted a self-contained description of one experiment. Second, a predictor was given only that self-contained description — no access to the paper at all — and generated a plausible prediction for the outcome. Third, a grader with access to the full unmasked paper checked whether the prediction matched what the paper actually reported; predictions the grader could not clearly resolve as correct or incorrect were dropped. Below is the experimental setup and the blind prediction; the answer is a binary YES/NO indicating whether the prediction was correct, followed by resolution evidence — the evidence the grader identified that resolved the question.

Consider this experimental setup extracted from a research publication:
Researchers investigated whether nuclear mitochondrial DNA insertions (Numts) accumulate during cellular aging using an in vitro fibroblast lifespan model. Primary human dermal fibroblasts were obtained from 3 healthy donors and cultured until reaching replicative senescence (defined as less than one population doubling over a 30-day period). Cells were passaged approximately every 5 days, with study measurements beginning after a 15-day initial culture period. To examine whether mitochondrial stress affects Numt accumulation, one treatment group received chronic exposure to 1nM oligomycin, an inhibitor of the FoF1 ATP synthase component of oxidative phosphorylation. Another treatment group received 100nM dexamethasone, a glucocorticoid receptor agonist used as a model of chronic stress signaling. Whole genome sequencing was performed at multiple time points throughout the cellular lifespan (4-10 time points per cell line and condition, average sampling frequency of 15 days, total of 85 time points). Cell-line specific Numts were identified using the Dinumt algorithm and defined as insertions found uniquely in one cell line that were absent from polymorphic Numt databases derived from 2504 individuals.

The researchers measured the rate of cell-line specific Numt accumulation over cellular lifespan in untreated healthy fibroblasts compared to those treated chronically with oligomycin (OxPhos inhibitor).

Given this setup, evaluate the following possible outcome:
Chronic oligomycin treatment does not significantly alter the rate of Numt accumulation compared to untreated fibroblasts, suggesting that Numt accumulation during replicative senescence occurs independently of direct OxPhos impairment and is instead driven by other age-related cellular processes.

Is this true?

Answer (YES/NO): NO